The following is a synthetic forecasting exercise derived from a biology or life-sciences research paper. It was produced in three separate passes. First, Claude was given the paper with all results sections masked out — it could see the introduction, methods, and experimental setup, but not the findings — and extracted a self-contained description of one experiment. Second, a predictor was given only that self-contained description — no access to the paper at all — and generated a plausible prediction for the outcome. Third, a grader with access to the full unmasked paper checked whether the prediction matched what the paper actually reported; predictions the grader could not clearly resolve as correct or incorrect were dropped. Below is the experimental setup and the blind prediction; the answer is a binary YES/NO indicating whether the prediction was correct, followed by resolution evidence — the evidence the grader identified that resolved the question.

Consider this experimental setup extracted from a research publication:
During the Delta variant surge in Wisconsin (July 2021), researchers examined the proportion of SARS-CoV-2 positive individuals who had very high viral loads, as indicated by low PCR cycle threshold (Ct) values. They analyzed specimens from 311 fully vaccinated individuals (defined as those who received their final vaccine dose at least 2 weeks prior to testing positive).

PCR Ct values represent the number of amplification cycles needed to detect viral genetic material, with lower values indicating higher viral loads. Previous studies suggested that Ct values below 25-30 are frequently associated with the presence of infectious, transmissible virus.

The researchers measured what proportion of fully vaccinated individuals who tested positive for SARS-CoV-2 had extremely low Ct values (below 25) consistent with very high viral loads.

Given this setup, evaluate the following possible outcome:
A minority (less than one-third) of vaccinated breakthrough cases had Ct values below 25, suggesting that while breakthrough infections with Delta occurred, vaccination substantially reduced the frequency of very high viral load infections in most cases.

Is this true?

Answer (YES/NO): NO